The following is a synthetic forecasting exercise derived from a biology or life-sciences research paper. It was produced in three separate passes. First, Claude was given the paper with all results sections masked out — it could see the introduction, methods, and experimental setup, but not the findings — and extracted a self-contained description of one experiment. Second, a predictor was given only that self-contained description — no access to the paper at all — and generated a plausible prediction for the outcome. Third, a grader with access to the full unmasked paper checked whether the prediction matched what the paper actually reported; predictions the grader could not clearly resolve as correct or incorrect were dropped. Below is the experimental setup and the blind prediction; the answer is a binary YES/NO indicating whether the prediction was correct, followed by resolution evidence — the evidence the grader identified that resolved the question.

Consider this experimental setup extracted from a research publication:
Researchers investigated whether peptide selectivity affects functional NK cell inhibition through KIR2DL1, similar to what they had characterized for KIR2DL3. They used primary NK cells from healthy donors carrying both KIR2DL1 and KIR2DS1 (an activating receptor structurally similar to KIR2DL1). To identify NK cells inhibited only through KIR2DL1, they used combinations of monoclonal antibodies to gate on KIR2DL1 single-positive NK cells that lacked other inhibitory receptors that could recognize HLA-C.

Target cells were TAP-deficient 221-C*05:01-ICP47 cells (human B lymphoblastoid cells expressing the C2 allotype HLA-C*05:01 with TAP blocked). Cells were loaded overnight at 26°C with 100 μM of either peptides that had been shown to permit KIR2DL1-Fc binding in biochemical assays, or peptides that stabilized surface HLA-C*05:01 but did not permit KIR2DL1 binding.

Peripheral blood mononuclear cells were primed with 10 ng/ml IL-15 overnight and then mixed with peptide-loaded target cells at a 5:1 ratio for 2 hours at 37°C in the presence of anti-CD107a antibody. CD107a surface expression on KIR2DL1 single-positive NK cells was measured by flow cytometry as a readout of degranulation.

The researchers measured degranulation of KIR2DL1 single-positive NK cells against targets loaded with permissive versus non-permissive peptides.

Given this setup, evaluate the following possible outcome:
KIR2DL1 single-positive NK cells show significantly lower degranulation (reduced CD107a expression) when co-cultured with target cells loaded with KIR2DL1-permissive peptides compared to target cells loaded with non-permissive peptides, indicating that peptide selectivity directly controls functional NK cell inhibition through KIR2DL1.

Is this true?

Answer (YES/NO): YES